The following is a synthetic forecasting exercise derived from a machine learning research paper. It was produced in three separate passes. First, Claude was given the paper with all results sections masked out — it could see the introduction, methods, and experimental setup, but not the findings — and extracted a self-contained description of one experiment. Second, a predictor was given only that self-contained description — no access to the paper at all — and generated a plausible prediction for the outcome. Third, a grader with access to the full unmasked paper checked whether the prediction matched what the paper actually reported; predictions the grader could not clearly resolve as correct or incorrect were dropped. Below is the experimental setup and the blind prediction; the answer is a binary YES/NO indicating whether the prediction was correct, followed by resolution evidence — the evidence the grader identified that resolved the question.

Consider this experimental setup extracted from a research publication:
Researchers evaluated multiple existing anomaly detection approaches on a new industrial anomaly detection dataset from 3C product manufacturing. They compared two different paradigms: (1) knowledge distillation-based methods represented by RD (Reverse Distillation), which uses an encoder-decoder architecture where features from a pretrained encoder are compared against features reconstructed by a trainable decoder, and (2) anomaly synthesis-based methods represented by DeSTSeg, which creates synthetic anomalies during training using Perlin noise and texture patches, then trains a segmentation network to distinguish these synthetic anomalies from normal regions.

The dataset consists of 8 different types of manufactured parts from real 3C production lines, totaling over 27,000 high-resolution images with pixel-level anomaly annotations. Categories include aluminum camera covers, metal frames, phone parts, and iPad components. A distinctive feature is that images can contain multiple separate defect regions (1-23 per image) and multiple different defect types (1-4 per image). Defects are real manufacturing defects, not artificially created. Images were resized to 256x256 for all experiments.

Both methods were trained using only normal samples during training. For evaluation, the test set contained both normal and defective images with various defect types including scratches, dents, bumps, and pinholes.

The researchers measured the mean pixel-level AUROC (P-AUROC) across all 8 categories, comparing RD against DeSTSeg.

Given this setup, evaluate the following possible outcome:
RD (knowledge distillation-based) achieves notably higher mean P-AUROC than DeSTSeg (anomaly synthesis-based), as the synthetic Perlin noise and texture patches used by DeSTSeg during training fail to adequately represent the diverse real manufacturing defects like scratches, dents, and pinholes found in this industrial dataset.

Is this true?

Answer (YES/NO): NO